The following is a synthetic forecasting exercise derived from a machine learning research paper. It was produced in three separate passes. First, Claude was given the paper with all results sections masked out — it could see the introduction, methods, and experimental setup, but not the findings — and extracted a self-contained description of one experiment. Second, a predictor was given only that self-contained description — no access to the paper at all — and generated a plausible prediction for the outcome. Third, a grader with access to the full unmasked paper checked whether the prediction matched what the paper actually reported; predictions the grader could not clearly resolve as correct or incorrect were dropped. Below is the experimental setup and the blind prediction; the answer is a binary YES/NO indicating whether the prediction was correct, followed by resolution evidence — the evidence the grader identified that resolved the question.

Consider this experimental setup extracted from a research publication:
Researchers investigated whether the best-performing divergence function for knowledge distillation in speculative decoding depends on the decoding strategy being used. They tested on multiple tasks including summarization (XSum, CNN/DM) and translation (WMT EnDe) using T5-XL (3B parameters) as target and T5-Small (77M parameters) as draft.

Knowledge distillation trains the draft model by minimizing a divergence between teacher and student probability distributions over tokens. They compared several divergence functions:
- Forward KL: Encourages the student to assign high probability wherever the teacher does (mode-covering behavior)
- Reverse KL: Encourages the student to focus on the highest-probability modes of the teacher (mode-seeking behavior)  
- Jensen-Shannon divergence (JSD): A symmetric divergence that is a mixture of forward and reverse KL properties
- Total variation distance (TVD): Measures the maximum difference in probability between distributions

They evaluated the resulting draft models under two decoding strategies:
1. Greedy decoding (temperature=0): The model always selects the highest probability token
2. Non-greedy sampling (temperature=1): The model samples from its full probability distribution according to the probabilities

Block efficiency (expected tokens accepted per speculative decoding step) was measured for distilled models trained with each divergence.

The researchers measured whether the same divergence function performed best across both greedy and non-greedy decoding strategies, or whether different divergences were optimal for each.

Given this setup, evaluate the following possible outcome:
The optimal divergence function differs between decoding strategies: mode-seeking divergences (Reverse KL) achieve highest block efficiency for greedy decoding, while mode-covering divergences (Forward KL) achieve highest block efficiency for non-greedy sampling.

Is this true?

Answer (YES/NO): NO